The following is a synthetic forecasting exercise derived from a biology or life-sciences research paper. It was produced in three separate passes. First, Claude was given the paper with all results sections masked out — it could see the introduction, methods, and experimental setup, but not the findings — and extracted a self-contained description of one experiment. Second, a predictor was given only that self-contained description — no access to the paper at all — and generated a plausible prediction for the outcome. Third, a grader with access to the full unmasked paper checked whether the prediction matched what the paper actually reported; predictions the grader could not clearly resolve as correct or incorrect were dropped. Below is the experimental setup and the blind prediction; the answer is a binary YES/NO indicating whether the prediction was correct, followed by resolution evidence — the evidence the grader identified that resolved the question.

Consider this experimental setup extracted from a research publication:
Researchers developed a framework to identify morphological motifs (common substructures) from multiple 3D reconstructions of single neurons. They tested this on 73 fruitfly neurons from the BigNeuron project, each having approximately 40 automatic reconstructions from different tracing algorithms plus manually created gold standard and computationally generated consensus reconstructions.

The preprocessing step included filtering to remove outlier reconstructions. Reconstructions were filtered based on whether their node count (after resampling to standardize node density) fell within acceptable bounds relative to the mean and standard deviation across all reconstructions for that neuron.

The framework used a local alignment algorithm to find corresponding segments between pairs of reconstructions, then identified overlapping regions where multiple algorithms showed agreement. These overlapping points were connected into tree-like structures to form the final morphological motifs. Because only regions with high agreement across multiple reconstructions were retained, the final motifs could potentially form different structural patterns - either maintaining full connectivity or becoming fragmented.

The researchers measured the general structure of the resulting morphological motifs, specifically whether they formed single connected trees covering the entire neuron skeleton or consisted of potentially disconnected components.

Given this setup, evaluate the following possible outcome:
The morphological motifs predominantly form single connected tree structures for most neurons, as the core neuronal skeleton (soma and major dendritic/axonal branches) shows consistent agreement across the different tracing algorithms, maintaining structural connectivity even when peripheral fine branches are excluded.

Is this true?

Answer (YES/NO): NO